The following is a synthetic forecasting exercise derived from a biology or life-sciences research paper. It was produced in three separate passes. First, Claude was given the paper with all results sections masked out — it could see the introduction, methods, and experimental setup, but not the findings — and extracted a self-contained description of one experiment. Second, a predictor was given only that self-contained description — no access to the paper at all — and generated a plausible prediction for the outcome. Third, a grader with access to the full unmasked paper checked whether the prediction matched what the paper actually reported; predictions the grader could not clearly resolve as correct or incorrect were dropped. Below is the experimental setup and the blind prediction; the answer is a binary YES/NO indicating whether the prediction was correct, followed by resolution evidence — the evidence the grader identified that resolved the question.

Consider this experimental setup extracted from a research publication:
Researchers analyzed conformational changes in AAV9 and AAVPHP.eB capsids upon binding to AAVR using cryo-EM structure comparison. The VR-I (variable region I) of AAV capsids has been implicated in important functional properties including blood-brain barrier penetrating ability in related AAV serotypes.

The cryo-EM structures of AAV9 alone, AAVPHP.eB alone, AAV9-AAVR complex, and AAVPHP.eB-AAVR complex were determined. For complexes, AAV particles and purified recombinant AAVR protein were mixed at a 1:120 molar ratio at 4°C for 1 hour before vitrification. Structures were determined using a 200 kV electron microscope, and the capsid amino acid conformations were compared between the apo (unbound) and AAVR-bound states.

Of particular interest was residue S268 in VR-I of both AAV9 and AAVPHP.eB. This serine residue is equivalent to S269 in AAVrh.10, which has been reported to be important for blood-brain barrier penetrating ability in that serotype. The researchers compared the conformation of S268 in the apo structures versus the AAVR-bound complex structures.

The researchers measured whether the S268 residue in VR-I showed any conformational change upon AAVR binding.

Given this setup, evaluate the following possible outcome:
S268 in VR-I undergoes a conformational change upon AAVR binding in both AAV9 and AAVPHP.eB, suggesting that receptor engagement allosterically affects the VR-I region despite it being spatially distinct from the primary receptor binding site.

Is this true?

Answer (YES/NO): YES